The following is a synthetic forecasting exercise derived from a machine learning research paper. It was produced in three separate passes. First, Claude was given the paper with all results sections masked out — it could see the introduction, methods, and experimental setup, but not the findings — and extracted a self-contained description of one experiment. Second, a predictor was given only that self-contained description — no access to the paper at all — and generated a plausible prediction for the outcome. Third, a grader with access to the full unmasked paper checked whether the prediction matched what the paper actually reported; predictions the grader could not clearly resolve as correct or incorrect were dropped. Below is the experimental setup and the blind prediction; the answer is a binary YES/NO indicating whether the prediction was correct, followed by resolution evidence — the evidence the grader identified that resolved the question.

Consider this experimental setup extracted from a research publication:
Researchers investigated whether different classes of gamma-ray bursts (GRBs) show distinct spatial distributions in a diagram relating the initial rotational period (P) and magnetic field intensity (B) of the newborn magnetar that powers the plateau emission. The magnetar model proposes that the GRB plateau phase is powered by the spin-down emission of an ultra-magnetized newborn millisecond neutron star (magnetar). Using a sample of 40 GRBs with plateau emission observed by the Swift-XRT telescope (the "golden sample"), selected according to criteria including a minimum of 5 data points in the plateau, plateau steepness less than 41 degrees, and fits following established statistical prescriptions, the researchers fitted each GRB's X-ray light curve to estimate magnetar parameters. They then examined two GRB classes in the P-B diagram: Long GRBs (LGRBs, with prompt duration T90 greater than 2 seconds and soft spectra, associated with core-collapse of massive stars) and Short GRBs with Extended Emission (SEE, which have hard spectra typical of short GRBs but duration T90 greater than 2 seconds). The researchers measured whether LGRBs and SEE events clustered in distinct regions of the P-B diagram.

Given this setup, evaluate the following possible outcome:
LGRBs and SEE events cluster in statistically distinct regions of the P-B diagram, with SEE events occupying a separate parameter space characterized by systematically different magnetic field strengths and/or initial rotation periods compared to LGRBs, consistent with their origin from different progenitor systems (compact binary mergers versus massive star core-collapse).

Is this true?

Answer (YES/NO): YES